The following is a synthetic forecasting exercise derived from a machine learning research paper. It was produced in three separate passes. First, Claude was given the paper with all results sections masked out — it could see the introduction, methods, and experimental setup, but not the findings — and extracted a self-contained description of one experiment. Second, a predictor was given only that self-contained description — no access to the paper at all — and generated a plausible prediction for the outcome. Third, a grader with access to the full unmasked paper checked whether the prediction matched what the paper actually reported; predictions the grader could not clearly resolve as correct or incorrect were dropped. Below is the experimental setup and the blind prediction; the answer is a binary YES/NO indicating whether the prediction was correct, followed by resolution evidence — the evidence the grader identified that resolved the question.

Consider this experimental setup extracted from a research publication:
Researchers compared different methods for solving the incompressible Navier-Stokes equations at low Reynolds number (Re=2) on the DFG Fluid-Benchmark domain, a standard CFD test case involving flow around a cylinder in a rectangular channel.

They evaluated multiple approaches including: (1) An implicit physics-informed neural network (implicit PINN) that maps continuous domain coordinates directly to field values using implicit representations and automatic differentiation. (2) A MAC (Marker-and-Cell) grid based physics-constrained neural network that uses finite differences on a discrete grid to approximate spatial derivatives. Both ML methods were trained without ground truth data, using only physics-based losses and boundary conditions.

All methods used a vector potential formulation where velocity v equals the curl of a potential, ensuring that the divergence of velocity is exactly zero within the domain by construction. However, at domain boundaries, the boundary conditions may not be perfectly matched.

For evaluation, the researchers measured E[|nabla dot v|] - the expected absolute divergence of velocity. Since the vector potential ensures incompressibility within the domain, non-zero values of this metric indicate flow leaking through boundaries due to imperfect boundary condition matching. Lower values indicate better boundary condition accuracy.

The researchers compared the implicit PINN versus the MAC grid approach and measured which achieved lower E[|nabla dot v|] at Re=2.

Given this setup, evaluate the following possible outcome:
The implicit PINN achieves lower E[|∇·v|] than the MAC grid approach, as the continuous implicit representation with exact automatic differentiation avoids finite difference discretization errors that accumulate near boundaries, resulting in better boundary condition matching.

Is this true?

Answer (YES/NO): NO